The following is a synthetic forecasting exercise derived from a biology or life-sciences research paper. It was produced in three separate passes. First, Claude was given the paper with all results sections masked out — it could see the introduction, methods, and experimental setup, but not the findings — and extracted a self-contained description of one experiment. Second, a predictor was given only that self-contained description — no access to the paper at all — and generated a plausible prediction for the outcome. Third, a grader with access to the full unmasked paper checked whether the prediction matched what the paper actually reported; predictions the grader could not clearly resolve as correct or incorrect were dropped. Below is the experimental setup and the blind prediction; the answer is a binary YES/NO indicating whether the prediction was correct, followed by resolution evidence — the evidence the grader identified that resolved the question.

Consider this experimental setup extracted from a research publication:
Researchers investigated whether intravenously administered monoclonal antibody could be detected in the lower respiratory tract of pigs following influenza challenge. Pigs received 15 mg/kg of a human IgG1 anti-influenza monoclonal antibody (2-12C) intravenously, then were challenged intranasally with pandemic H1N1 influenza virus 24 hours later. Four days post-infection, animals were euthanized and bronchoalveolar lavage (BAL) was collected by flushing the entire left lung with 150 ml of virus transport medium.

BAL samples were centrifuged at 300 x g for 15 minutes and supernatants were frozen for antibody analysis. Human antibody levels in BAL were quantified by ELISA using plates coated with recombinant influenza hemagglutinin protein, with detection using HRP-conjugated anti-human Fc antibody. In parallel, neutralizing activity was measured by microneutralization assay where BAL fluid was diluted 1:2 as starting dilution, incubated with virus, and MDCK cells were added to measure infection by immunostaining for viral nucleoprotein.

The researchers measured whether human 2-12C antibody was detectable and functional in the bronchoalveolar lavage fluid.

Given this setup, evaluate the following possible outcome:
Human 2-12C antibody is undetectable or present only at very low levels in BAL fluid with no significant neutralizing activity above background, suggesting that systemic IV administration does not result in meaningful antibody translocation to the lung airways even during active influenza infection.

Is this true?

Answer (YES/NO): NO